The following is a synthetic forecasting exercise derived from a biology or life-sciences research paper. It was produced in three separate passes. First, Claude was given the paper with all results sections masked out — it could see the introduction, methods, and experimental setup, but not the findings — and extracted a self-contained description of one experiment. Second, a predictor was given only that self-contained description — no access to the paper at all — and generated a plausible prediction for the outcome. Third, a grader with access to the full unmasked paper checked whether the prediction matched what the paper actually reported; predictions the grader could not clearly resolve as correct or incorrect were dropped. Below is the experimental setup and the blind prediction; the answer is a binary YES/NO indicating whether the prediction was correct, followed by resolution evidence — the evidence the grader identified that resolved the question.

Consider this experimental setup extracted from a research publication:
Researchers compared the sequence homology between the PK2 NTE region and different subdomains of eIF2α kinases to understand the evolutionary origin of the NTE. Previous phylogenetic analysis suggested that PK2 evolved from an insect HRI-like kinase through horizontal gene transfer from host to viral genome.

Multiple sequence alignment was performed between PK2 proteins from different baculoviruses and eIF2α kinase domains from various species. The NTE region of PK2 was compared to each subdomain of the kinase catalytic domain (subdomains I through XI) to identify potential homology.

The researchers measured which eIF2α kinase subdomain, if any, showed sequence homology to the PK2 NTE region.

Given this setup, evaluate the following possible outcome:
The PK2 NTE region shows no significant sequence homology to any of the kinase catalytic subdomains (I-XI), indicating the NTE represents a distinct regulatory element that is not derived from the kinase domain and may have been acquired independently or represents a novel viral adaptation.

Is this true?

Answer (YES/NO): NO